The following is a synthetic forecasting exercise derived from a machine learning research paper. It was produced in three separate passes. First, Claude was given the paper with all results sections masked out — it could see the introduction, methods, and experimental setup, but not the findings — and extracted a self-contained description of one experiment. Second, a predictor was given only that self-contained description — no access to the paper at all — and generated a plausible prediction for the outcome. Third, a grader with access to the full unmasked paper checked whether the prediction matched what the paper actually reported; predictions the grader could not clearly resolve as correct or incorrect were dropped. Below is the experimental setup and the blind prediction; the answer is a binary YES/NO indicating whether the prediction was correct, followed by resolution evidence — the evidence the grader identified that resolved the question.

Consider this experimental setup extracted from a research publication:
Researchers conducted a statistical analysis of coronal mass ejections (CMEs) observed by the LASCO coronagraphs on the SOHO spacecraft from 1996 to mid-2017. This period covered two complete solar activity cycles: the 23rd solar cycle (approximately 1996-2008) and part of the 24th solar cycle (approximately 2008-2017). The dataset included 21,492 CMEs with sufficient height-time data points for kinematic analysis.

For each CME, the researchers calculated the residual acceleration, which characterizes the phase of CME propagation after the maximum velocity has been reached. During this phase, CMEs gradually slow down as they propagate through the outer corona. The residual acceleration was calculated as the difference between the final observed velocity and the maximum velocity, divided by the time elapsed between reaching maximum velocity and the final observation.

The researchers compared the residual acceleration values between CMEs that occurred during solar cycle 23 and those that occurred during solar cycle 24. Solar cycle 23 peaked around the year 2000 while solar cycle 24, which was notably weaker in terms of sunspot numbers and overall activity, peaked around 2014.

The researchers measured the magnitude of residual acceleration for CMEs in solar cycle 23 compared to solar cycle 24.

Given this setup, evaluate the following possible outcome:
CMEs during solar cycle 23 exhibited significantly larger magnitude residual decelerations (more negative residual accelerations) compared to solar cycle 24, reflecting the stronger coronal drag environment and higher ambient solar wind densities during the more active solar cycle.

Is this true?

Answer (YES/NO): NO